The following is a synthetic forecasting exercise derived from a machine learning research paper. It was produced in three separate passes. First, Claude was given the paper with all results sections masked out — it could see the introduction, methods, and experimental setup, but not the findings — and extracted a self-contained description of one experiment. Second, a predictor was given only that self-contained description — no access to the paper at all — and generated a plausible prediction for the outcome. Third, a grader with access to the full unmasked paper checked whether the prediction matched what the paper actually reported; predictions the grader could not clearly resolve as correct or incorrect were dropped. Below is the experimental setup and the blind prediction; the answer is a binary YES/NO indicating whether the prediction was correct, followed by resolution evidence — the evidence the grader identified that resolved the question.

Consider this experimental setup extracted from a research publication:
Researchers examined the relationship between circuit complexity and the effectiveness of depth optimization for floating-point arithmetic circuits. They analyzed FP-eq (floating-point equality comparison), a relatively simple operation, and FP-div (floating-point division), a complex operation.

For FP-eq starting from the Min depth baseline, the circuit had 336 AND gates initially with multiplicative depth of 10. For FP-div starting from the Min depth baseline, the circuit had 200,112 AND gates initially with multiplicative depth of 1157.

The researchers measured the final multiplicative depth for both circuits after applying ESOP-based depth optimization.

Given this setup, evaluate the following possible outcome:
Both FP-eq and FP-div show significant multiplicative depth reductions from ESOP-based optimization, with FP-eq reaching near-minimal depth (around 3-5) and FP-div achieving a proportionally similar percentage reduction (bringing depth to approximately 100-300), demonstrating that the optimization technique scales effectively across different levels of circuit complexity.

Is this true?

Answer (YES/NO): NO